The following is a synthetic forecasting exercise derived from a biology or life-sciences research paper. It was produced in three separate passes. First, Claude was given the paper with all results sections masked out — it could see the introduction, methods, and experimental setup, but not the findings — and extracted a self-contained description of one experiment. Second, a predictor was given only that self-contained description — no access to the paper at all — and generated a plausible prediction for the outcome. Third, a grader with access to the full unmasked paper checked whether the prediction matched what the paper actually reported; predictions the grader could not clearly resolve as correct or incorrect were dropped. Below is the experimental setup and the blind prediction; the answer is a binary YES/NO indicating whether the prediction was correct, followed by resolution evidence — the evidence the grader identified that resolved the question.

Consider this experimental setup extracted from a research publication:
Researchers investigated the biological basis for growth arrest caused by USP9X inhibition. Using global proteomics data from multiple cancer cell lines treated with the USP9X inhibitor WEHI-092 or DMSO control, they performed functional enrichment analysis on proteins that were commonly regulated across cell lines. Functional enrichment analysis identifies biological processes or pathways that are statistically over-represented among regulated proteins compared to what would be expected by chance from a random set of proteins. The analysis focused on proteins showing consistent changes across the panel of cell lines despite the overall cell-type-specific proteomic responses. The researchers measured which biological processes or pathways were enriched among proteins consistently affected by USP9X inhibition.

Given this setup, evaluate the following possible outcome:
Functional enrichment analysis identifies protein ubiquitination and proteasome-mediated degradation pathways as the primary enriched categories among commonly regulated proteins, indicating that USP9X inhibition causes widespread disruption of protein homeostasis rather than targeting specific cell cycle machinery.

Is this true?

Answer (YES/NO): NO